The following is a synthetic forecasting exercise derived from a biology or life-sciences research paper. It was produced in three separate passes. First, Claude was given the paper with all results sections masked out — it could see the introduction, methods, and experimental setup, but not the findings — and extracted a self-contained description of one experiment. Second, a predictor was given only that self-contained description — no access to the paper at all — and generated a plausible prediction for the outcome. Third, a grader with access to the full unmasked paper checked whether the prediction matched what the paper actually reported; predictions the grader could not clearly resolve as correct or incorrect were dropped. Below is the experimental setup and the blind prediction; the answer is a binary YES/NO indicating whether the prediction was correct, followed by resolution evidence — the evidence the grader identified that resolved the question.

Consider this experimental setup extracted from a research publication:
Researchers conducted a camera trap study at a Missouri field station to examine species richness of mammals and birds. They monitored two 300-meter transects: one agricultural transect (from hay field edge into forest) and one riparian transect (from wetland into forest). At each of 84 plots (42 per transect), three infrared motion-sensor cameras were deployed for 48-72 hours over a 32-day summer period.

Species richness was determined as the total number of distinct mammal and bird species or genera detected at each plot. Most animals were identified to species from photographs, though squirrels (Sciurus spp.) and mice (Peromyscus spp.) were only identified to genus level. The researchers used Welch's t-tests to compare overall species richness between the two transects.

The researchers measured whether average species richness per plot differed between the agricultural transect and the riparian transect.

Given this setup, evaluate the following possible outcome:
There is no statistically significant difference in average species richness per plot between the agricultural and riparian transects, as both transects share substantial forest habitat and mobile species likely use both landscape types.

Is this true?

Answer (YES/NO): YES